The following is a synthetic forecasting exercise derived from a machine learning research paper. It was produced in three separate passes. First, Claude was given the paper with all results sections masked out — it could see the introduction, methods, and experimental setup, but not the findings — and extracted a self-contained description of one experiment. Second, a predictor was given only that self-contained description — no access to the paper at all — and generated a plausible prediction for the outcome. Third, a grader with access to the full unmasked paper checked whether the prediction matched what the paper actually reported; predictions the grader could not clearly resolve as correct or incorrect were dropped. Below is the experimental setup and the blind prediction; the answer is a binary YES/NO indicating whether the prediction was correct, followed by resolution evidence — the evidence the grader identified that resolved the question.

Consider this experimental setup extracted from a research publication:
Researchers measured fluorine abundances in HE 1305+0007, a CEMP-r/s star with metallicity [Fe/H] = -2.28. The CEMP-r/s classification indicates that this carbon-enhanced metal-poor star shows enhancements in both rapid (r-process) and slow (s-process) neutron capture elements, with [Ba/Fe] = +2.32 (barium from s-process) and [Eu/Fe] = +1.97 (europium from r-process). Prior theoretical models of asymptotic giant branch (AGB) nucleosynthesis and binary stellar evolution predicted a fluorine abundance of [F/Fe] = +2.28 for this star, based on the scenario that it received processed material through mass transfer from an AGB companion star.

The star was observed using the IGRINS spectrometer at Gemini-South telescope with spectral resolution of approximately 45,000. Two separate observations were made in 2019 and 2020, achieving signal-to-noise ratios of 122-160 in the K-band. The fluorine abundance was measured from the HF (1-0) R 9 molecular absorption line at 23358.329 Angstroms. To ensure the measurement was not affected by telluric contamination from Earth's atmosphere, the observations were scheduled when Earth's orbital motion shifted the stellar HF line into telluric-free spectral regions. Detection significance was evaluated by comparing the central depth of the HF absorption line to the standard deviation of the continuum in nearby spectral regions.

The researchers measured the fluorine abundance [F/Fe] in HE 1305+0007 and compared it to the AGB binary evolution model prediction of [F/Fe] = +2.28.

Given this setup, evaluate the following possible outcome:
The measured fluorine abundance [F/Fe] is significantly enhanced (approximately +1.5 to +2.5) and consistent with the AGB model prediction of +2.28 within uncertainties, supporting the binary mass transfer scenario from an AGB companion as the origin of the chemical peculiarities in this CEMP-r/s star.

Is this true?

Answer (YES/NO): NO